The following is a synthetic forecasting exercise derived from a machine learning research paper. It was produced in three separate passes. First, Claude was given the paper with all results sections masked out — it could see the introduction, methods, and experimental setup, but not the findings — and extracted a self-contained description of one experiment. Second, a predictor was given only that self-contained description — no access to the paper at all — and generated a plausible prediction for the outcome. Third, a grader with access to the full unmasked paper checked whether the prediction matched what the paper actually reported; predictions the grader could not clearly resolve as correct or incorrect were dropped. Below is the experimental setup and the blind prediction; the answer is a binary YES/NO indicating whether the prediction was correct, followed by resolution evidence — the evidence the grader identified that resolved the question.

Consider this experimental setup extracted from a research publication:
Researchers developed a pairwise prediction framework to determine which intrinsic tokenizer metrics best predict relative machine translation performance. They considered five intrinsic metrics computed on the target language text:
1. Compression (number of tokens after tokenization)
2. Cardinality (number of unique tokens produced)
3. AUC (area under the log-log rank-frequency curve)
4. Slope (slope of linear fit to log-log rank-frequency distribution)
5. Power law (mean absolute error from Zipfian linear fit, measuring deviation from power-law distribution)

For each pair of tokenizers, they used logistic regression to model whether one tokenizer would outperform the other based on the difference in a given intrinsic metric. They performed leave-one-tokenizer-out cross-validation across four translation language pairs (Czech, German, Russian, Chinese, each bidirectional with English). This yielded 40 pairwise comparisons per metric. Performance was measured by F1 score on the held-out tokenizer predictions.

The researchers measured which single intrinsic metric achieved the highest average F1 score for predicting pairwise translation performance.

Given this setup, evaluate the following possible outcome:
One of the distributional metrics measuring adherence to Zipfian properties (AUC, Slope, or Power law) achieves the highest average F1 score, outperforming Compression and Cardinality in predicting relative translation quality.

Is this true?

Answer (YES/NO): YES